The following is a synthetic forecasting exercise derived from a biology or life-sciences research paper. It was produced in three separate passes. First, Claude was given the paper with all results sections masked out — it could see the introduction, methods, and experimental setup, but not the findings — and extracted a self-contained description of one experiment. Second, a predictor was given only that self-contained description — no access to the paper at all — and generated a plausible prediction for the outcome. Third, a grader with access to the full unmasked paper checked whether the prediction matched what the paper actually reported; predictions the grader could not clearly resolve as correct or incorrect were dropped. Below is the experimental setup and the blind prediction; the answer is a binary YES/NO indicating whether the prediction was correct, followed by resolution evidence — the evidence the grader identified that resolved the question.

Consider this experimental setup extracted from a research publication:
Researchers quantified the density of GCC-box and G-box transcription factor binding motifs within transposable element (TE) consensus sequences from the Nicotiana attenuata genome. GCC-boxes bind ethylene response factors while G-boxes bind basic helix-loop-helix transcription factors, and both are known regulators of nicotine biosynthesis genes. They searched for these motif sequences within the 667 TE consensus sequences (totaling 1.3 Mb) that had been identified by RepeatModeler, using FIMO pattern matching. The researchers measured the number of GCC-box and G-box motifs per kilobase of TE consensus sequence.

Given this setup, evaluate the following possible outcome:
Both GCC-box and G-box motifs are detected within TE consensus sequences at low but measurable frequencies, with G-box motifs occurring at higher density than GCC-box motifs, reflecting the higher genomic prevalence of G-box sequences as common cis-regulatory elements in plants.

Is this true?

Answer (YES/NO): NO